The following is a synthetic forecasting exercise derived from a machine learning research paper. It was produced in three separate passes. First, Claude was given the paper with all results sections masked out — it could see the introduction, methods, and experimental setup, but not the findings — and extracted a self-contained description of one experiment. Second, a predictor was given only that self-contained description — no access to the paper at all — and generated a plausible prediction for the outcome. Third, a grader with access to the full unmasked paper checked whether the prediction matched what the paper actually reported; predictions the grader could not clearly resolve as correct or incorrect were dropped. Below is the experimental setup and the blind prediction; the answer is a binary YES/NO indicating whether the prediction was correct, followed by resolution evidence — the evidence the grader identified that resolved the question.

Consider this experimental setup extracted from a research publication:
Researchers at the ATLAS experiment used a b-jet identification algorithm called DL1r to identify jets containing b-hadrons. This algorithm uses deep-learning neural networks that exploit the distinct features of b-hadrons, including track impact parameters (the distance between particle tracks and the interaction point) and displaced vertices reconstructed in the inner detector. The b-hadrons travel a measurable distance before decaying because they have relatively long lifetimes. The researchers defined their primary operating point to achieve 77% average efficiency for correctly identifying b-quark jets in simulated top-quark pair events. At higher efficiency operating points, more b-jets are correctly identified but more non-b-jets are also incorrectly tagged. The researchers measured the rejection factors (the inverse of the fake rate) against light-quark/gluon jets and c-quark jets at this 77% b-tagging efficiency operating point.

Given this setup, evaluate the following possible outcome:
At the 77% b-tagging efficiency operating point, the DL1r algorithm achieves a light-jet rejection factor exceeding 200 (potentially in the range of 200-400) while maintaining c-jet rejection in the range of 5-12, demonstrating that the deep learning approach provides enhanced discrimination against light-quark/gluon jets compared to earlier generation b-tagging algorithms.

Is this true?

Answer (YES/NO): NO